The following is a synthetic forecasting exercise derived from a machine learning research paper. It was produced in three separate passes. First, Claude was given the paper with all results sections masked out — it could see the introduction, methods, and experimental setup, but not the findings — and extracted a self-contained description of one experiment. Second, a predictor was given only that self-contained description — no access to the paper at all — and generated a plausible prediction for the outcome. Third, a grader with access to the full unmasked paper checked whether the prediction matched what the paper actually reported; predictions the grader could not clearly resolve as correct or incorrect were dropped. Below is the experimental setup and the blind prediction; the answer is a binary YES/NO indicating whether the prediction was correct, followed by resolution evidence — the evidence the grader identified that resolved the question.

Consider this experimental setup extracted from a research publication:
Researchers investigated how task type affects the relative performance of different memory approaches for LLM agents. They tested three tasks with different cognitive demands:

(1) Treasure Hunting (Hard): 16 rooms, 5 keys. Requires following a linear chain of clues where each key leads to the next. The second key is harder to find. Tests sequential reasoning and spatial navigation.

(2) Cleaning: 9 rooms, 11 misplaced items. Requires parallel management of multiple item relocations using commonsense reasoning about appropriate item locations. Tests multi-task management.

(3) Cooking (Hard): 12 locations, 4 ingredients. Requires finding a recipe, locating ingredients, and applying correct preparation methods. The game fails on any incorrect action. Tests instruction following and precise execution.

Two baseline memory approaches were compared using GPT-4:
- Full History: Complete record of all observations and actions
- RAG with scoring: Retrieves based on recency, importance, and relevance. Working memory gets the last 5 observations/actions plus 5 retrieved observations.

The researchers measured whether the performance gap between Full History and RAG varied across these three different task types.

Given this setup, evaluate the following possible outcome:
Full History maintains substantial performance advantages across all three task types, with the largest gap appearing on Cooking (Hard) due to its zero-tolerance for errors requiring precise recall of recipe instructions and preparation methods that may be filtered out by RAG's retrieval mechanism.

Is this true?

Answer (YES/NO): NO